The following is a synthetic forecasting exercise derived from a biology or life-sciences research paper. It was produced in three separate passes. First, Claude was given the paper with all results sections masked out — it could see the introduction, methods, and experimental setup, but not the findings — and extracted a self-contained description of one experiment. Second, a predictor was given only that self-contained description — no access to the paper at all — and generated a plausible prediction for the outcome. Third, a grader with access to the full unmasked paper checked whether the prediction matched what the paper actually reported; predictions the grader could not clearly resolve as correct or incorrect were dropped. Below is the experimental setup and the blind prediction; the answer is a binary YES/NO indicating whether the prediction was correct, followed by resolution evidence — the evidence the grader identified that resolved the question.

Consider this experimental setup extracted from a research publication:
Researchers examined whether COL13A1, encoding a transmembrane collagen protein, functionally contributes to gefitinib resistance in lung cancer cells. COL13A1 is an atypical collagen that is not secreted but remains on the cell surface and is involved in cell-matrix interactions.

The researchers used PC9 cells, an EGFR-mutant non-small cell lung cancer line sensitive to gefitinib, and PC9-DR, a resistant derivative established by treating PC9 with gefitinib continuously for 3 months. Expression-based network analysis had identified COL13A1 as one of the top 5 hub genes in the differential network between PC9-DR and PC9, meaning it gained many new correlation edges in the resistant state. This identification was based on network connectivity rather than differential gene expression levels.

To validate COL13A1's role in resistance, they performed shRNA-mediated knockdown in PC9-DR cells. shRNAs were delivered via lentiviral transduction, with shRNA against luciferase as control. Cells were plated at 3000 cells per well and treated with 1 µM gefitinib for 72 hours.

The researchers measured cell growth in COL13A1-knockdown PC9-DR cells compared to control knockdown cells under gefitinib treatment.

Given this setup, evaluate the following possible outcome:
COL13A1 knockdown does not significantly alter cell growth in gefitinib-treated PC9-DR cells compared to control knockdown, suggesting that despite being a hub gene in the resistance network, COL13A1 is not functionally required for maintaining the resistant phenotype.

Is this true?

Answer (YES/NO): YES